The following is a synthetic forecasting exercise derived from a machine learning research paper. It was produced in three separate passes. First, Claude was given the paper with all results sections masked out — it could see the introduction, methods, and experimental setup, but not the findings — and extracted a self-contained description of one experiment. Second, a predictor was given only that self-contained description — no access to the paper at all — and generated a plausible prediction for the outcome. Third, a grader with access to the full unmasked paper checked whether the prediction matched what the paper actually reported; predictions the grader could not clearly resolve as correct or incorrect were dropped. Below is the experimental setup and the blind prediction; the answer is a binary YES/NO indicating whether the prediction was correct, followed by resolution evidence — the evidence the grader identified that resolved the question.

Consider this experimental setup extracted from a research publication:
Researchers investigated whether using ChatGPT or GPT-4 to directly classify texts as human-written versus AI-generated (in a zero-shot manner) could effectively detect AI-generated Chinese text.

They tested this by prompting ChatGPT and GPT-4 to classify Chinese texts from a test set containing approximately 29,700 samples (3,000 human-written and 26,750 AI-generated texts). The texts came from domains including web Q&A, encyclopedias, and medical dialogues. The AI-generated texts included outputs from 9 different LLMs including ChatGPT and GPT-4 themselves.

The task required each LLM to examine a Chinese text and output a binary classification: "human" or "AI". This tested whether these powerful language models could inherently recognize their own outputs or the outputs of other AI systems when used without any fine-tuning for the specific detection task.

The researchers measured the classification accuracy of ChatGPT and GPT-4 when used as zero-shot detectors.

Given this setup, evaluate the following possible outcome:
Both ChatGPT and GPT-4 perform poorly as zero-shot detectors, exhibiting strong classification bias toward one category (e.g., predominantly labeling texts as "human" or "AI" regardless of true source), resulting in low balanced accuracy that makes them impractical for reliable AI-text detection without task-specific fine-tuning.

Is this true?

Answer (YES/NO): NO